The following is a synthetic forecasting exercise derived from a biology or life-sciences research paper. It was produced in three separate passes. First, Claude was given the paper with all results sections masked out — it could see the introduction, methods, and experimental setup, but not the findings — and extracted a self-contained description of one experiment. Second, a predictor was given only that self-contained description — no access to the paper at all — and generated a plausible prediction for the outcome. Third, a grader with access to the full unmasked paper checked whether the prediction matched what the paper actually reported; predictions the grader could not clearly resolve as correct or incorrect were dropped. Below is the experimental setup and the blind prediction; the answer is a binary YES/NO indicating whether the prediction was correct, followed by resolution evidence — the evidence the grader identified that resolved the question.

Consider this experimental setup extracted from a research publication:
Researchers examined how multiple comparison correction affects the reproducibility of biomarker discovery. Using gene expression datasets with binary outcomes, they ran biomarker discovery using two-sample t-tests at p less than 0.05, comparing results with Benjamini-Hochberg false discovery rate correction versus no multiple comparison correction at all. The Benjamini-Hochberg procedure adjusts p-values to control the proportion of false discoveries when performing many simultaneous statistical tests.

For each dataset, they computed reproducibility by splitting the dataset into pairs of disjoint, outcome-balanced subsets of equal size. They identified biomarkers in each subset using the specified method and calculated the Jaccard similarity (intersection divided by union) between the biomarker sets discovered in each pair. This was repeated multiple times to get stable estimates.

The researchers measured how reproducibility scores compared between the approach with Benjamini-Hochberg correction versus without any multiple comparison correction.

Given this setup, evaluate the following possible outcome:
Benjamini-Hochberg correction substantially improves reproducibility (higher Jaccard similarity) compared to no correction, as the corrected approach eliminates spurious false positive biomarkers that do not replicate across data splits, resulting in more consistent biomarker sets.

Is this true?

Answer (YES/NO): NO